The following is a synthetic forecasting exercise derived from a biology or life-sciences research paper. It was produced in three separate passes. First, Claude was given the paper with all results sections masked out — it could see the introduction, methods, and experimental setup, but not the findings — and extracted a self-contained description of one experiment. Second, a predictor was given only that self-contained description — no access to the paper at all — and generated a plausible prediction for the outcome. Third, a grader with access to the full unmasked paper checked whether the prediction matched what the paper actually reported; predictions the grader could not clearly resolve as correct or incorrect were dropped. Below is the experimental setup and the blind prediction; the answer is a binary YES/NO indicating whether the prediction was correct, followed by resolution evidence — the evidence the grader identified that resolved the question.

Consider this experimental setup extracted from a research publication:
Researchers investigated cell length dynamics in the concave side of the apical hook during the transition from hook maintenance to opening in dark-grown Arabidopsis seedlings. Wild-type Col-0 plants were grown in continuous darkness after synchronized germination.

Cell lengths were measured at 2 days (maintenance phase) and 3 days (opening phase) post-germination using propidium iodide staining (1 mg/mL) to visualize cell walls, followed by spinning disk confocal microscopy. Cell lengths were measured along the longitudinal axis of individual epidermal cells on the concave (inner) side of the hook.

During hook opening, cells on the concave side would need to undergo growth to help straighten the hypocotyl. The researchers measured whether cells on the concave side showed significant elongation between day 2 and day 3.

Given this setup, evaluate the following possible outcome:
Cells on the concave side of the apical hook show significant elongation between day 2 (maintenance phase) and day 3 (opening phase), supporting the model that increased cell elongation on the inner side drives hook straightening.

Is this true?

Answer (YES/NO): YES